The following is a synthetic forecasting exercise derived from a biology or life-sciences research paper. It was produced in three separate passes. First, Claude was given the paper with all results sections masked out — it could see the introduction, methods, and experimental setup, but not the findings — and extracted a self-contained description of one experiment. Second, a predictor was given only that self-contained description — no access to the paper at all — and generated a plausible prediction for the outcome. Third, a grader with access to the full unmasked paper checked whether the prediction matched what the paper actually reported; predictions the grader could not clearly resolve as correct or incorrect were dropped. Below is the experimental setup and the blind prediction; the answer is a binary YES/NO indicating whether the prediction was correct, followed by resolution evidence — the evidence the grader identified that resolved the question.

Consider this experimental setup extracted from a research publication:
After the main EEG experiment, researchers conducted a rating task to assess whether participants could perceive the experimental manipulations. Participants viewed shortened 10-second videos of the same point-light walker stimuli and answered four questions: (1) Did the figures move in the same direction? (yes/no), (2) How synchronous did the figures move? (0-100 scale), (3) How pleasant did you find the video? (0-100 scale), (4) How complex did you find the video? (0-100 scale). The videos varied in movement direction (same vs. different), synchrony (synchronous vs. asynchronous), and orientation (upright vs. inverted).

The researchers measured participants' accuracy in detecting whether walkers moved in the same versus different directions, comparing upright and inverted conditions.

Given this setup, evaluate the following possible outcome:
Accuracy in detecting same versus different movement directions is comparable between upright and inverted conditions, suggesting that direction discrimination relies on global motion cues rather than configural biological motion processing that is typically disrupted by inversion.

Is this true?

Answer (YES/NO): NO